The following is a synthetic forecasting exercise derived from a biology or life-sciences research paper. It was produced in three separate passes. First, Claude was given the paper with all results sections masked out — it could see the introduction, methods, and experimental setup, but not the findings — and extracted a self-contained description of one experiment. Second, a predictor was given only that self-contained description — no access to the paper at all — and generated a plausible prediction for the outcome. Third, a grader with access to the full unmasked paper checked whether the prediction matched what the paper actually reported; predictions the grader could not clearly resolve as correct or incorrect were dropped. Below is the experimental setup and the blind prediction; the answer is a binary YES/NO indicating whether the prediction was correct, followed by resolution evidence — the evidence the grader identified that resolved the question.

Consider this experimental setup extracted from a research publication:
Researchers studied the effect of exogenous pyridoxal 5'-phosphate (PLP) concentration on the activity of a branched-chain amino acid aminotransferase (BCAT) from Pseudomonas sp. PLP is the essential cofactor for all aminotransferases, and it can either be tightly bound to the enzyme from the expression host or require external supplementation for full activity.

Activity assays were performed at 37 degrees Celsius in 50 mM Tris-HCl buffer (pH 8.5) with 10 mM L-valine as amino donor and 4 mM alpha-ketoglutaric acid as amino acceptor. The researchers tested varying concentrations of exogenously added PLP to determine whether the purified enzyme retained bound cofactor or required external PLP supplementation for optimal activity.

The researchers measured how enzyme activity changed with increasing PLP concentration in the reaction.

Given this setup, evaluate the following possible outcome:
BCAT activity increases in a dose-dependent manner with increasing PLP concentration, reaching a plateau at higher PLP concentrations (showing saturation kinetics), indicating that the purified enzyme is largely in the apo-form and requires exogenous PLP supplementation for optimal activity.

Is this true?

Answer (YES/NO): YES